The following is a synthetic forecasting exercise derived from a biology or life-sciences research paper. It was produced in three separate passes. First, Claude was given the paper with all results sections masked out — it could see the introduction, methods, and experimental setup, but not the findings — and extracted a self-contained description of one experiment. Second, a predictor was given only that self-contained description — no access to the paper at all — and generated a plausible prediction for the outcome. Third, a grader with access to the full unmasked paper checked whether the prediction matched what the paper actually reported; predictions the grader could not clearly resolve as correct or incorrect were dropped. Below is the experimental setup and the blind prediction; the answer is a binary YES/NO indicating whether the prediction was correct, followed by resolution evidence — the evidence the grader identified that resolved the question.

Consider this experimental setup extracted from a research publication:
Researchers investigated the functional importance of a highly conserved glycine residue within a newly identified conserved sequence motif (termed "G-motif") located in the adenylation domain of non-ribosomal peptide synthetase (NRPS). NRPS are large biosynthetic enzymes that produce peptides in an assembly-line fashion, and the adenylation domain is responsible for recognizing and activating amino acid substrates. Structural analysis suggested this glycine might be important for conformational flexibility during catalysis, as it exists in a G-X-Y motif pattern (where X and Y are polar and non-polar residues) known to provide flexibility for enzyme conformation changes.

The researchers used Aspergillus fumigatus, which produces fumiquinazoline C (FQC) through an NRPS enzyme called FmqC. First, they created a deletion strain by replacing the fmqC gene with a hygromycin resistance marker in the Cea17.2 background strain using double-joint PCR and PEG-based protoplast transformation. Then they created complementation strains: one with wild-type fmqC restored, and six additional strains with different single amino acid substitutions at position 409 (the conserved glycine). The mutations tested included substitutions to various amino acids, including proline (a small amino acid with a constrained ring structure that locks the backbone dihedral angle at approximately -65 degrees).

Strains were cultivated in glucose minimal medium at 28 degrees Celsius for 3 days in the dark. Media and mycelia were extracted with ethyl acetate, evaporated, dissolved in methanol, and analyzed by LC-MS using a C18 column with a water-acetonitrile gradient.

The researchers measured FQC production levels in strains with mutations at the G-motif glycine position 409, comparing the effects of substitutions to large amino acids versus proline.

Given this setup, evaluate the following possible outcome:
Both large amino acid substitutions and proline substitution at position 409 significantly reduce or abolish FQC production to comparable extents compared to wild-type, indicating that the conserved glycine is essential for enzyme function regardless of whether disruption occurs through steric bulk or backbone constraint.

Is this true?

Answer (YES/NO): YES